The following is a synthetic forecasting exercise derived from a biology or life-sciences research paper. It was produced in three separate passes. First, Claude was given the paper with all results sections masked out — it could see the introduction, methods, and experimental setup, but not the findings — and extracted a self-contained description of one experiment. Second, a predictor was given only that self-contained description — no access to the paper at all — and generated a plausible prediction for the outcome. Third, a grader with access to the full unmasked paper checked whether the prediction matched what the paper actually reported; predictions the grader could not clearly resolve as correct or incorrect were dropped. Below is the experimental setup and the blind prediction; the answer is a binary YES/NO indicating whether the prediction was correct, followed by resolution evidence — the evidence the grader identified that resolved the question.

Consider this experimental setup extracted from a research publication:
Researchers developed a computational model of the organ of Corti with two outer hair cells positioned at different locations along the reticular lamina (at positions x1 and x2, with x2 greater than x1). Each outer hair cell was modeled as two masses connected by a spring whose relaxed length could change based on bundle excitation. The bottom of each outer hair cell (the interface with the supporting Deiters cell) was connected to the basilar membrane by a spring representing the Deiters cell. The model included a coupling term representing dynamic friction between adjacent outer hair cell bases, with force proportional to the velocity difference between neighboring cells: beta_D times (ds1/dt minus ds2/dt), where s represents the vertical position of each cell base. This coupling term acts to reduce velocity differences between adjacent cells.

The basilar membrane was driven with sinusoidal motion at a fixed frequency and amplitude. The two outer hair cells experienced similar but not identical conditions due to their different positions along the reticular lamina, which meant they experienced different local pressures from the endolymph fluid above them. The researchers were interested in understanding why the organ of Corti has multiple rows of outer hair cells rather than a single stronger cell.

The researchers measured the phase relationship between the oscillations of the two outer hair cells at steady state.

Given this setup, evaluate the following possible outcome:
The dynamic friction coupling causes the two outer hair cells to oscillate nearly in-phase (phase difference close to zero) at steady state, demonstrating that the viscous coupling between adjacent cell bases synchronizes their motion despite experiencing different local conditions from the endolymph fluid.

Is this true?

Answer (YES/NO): YES